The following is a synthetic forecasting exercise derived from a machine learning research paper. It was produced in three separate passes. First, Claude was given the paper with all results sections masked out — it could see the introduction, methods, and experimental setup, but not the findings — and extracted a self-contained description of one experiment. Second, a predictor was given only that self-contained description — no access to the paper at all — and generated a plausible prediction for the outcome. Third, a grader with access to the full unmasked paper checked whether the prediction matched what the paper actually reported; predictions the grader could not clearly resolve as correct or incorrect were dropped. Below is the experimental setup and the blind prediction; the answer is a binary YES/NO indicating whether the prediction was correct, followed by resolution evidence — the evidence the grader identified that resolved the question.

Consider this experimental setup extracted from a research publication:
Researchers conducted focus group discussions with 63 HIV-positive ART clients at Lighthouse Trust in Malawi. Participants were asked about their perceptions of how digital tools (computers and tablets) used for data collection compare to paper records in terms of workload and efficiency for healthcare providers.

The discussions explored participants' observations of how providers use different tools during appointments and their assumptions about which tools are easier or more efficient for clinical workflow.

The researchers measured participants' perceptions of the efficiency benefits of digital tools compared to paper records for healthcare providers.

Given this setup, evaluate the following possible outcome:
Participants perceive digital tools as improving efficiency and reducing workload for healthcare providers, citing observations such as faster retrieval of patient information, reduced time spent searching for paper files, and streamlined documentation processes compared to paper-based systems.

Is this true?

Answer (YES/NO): YES